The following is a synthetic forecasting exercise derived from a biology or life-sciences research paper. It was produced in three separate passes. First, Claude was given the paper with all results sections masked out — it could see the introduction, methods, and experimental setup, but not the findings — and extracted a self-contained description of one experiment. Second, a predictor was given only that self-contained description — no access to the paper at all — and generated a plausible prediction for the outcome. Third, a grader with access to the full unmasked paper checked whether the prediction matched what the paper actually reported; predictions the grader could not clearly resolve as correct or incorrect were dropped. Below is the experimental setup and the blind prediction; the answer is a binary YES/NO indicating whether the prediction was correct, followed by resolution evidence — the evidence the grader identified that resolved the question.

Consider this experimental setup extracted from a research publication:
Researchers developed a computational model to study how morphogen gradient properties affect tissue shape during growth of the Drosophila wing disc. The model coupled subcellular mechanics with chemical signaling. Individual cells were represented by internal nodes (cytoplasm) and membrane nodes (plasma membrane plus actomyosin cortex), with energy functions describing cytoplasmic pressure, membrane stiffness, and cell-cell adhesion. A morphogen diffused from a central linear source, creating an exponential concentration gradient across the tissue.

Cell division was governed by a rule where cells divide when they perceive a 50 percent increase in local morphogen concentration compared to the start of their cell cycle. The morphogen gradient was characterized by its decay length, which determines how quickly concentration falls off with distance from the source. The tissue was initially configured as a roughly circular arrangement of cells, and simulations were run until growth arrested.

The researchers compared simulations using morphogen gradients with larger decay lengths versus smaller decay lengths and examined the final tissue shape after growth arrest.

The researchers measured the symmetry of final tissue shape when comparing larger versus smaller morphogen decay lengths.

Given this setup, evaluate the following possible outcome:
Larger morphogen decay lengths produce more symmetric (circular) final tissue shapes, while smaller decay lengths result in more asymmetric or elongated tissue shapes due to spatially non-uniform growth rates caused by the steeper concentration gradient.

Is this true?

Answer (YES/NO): YES